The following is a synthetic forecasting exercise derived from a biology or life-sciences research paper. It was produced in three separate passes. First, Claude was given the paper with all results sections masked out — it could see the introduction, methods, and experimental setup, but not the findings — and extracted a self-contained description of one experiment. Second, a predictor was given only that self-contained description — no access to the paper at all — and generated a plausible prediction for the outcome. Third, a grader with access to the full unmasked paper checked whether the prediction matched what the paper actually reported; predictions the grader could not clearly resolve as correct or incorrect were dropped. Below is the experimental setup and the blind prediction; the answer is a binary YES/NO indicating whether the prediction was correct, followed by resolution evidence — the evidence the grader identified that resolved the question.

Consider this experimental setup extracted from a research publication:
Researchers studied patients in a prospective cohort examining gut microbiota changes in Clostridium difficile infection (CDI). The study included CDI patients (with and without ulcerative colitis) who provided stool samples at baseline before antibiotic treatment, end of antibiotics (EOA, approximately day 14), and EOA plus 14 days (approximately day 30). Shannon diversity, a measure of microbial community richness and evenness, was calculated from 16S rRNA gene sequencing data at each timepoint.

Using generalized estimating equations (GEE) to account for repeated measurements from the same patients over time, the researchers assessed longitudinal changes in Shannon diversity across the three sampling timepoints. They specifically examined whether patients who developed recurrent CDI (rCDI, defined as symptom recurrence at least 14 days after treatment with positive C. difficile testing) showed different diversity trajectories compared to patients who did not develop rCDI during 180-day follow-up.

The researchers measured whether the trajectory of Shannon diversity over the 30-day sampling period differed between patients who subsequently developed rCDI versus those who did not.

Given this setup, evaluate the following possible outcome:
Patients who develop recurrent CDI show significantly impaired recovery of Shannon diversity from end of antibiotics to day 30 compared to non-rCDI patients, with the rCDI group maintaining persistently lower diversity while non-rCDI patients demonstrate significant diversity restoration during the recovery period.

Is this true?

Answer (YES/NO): NO